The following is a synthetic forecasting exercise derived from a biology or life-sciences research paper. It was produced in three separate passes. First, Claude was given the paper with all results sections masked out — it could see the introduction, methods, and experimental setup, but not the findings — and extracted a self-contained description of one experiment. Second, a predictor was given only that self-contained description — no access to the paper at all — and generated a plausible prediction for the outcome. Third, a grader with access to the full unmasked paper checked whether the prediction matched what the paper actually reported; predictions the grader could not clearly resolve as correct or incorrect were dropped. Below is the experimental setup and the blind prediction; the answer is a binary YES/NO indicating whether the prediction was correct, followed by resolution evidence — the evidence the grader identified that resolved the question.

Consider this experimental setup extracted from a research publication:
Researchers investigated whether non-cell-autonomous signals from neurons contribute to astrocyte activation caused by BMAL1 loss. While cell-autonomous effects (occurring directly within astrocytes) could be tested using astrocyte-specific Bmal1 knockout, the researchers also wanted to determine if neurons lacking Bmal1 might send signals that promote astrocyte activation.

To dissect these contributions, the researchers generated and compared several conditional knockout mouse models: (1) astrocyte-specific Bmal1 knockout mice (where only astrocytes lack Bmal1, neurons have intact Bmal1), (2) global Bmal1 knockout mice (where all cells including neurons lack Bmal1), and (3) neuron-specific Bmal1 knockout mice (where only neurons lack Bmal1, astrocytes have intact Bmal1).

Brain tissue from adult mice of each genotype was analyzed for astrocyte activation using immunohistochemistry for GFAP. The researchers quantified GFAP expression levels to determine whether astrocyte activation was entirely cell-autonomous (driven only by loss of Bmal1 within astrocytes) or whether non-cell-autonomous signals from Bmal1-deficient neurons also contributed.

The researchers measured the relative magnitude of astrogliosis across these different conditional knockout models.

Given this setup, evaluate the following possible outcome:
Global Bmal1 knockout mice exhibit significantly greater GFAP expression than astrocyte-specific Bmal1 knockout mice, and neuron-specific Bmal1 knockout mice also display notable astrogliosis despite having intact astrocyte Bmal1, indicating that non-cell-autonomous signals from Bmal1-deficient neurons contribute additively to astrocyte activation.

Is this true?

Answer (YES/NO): NO